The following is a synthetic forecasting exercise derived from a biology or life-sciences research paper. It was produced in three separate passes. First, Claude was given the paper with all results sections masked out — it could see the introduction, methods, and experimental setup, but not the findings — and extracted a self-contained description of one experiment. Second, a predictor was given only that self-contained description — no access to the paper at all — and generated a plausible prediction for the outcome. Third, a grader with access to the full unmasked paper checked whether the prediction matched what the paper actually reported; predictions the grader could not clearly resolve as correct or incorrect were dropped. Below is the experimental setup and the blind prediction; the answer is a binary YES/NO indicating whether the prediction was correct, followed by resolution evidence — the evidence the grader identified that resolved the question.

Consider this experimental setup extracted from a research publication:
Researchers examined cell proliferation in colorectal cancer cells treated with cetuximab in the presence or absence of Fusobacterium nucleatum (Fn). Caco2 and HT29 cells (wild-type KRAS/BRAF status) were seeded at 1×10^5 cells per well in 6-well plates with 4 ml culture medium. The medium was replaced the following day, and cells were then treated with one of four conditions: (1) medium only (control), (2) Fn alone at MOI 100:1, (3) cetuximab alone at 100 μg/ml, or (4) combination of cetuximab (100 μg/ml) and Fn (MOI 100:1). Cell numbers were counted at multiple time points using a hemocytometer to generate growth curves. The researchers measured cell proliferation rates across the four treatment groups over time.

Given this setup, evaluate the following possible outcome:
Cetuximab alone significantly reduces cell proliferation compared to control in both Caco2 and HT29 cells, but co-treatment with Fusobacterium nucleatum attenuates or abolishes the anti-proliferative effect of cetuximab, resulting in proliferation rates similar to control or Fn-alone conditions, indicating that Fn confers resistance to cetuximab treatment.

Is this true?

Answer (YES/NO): YES